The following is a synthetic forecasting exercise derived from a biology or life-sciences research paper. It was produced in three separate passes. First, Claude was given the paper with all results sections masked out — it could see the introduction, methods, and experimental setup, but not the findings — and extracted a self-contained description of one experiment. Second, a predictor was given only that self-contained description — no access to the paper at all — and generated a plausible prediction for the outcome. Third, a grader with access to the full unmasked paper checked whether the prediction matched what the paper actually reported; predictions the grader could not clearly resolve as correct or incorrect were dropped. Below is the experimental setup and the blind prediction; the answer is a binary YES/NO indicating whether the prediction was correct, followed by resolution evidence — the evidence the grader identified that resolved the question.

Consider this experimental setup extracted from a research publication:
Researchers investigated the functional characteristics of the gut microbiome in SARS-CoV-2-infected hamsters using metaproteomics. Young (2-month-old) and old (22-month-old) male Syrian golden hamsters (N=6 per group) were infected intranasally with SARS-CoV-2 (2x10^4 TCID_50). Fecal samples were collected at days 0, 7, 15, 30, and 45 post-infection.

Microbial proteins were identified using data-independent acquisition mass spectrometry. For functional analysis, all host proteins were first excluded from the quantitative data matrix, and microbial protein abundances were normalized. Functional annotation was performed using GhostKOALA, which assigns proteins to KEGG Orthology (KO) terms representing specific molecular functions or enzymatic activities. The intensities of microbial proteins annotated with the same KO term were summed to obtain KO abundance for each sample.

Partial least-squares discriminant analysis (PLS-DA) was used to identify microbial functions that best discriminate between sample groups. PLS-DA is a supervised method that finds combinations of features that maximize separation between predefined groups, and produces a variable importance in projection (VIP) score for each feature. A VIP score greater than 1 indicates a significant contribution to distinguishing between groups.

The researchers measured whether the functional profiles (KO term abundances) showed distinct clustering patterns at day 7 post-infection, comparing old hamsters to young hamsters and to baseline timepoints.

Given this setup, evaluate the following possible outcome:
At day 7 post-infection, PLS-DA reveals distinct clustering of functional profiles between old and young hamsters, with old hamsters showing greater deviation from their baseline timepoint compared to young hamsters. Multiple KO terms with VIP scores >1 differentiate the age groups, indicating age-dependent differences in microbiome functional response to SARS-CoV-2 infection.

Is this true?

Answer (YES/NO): YES